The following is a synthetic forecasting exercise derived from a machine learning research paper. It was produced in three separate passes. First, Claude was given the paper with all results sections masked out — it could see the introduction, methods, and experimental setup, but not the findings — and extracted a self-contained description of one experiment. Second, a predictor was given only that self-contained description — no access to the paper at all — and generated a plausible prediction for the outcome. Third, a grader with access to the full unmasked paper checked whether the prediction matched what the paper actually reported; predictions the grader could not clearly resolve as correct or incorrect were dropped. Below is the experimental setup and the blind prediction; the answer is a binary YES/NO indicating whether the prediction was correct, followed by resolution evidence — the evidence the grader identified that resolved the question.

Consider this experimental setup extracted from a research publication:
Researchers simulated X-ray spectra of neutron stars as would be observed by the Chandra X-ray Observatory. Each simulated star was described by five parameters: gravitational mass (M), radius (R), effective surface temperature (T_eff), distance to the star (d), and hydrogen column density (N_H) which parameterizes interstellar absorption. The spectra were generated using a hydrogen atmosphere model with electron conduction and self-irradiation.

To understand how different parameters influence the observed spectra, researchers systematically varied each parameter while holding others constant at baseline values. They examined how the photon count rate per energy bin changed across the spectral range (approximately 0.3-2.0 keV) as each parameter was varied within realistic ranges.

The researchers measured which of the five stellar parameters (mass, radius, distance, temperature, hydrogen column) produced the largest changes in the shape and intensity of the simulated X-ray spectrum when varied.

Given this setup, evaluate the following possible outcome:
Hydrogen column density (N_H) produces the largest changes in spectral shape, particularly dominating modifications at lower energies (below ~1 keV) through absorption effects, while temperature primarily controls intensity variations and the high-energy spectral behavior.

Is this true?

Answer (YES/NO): NO